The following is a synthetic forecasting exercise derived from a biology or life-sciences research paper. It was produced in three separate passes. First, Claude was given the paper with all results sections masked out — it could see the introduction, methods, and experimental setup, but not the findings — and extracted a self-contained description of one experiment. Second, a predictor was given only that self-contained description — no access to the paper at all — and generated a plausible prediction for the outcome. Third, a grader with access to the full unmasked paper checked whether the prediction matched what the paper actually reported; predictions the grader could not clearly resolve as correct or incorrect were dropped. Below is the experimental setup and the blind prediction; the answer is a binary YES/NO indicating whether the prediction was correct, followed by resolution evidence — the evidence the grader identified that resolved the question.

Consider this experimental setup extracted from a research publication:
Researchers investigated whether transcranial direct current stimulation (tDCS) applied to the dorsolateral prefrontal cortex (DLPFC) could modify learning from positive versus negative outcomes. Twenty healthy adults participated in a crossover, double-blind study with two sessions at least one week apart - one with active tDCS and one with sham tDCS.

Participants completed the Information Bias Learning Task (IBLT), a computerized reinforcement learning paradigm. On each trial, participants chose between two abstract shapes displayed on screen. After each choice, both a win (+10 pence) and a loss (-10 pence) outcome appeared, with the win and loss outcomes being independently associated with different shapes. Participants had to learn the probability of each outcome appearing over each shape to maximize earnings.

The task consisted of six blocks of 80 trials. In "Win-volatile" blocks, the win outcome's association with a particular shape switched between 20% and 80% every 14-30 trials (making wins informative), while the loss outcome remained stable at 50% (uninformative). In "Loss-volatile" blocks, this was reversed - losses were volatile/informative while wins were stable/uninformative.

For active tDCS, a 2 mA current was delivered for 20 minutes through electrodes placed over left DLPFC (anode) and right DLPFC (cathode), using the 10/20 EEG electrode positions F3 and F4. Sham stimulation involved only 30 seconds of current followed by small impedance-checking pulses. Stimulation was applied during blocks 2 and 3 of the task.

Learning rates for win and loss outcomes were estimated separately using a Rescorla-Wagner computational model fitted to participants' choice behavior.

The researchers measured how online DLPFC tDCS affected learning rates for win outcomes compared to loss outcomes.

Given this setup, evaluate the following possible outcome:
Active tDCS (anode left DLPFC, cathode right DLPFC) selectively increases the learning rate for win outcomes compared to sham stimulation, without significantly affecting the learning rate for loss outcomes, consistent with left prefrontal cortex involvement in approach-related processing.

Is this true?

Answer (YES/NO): YES